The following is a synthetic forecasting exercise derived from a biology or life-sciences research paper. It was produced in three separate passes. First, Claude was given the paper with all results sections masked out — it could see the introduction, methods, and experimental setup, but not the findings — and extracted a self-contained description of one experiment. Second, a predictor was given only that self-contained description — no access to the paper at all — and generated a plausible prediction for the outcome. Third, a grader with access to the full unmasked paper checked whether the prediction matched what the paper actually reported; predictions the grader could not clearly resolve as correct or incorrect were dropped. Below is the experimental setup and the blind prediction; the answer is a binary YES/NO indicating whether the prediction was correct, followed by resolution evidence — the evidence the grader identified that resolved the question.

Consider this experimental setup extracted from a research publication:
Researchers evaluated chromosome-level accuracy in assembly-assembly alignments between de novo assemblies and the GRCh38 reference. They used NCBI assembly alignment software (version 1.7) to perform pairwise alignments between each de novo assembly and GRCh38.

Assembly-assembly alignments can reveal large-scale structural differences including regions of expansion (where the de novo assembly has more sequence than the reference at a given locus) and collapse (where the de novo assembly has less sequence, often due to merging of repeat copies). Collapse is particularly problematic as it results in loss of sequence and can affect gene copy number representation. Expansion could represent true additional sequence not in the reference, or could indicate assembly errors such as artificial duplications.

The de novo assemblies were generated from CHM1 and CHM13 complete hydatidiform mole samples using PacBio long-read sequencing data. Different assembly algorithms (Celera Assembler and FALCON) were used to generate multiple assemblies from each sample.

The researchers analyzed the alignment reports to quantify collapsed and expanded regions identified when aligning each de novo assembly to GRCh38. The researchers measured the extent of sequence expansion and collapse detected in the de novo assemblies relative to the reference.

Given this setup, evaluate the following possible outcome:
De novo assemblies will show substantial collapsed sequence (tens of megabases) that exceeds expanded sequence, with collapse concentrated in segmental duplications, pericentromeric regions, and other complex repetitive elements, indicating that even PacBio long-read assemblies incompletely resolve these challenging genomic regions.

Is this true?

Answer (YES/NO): NO